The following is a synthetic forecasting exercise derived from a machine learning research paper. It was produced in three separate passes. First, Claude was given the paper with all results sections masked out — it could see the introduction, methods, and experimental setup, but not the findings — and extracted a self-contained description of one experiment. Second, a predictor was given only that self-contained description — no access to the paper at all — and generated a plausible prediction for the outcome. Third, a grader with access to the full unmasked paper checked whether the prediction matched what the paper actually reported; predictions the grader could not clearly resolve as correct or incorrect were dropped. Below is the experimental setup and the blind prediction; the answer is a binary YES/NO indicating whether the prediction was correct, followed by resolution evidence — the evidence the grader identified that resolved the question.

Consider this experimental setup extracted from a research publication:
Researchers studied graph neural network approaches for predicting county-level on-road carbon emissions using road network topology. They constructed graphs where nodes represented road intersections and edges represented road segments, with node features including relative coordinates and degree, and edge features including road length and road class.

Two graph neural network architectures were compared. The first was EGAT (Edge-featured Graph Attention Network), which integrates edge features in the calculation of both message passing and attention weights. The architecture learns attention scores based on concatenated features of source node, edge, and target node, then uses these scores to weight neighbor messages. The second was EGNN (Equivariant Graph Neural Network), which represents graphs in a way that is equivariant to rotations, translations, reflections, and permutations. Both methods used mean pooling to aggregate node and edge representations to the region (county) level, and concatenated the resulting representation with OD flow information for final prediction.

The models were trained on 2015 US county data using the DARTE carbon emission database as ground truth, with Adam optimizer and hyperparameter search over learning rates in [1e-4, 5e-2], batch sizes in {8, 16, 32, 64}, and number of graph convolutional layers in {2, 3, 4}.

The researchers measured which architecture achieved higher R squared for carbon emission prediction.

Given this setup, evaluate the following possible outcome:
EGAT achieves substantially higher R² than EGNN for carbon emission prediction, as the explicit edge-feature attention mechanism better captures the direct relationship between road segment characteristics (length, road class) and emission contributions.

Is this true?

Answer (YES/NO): NO